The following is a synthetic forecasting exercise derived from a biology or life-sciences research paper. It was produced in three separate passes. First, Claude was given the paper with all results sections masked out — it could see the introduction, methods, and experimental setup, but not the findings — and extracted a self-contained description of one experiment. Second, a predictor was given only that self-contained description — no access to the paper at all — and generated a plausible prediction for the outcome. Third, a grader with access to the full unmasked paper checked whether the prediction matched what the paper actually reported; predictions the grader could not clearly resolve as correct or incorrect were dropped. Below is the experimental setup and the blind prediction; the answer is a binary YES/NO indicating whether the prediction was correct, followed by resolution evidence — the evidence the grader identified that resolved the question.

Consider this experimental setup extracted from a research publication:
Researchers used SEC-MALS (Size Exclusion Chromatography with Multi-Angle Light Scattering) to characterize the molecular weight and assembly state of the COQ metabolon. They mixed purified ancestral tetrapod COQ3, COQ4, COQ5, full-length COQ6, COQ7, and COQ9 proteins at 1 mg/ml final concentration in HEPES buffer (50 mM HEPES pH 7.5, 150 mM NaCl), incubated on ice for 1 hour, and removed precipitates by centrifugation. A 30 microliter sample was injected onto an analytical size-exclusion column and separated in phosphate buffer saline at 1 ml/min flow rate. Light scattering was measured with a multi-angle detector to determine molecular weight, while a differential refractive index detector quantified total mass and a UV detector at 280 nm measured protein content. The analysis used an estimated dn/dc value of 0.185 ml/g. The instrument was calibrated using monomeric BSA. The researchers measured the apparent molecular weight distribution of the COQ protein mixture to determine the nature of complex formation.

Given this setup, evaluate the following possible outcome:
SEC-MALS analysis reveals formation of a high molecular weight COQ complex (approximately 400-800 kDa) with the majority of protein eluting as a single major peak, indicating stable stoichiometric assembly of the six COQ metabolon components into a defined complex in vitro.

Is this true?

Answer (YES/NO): NO